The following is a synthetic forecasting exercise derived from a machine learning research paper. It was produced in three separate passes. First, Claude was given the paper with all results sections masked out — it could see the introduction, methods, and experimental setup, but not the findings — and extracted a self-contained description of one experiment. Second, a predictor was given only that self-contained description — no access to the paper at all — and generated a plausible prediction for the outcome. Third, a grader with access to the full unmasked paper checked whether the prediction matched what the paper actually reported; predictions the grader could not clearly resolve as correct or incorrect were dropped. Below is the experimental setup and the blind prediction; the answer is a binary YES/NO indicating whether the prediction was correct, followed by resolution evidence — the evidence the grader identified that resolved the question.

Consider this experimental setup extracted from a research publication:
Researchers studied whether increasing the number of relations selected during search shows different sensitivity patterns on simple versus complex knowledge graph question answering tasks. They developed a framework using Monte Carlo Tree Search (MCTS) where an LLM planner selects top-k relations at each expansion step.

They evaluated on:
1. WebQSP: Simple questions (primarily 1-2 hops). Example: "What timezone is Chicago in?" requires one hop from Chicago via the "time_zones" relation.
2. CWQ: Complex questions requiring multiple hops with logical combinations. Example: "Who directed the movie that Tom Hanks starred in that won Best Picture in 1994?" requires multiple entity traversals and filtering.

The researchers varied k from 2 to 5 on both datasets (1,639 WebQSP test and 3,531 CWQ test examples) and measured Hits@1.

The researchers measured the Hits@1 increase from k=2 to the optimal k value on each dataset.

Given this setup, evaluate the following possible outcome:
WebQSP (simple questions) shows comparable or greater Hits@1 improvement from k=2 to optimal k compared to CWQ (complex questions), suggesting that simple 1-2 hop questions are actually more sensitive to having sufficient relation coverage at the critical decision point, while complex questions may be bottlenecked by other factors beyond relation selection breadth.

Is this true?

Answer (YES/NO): NO